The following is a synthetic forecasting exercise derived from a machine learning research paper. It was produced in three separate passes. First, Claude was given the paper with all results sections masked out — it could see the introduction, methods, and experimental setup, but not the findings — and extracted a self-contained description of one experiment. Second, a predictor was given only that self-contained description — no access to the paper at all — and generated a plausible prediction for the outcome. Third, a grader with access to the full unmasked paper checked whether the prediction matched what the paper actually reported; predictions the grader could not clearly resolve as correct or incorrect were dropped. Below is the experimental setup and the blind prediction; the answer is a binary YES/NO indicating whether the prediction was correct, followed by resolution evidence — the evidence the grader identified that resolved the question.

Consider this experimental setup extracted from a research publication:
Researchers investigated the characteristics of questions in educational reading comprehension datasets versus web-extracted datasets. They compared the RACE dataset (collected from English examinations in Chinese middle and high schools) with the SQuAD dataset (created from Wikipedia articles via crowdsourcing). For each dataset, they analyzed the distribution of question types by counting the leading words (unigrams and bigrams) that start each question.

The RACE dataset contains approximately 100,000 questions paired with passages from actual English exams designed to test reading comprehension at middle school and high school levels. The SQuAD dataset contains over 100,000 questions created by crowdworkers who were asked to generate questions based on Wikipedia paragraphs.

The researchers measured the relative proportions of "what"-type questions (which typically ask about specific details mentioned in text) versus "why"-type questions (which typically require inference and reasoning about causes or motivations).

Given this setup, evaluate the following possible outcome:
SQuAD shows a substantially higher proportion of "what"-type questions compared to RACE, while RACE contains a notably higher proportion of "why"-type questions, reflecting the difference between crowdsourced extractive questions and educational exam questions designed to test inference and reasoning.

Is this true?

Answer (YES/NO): YES